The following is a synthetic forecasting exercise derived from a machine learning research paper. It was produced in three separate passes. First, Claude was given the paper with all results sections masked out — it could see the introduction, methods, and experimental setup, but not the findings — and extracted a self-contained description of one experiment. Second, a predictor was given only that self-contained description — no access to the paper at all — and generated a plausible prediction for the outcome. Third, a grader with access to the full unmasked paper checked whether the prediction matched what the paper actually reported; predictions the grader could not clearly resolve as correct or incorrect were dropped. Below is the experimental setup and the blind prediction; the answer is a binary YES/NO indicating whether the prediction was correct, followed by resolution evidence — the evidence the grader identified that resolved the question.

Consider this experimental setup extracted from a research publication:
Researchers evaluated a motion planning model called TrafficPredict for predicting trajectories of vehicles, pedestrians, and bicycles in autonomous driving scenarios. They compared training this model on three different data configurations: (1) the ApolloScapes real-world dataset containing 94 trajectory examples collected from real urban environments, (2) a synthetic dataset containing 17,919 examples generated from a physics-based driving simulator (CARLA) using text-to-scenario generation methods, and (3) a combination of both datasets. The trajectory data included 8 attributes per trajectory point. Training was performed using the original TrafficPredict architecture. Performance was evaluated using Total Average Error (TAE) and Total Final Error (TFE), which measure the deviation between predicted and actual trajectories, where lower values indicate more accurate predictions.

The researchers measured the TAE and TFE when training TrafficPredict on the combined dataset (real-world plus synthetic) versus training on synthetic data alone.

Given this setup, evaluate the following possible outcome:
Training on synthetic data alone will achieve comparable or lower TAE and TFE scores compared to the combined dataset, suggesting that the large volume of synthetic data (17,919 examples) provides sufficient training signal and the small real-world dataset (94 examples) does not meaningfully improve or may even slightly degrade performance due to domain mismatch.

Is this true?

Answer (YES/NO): YES